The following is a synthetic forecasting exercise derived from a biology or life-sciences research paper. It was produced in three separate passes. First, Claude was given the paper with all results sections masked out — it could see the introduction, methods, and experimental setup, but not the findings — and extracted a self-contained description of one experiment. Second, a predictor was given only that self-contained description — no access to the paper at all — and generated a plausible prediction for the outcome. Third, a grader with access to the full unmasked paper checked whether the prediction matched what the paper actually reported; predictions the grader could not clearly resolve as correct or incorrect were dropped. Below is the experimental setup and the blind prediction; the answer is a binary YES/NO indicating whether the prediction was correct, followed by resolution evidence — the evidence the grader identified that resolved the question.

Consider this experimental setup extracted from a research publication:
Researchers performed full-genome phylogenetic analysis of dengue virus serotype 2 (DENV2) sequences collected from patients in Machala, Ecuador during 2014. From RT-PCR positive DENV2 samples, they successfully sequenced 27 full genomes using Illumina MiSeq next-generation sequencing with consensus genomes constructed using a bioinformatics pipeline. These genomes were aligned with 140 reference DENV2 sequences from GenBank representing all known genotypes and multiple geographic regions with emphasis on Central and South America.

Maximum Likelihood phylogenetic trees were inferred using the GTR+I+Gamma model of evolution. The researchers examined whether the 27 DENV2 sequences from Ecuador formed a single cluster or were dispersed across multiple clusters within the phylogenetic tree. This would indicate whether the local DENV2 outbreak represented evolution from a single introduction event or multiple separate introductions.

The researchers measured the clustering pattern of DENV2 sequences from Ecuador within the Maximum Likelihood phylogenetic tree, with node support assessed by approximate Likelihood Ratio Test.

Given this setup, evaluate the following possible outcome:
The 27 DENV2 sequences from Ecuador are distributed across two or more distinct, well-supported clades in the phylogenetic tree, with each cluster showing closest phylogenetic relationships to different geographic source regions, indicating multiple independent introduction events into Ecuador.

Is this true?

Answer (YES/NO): NO